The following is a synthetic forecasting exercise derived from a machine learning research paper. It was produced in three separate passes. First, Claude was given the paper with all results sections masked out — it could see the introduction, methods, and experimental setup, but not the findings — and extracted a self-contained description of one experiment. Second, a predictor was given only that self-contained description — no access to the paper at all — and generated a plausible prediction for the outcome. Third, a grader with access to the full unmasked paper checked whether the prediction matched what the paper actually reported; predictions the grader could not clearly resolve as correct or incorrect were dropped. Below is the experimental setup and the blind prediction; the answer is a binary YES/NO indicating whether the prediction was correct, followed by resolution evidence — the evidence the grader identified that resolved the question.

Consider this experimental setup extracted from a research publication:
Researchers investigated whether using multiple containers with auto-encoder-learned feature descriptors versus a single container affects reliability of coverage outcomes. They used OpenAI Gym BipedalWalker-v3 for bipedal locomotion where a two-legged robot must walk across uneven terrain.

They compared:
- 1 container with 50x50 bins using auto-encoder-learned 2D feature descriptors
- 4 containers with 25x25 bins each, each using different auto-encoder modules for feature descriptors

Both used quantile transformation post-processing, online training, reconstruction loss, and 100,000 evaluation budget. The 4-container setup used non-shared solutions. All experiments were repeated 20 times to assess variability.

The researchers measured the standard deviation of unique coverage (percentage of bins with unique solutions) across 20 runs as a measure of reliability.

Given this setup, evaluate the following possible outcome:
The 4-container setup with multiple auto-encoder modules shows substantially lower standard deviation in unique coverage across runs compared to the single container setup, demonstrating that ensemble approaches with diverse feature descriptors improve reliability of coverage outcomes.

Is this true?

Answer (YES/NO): YES